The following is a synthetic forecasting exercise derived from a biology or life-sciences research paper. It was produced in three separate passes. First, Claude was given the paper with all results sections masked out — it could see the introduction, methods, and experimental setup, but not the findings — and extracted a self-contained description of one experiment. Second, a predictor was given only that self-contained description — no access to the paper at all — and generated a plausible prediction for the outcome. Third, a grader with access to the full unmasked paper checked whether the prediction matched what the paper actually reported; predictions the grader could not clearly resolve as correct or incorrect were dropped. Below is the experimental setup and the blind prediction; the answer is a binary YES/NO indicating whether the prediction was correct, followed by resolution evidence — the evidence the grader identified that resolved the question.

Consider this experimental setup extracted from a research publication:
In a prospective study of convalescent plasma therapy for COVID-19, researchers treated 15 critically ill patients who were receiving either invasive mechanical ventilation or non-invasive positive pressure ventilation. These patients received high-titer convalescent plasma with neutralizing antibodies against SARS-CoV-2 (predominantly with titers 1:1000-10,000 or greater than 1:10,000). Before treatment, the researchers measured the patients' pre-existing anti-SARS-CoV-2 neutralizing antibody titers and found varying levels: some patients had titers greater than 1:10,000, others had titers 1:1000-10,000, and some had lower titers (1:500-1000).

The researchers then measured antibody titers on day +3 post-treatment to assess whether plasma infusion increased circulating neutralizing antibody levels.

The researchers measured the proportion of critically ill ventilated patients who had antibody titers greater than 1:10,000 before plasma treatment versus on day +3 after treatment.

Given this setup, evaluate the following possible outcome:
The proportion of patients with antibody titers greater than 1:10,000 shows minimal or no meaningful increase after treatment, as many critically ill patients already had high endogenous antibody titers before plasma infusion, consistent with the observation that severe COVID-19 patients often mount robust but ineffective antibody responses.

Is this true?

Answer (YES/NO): NO